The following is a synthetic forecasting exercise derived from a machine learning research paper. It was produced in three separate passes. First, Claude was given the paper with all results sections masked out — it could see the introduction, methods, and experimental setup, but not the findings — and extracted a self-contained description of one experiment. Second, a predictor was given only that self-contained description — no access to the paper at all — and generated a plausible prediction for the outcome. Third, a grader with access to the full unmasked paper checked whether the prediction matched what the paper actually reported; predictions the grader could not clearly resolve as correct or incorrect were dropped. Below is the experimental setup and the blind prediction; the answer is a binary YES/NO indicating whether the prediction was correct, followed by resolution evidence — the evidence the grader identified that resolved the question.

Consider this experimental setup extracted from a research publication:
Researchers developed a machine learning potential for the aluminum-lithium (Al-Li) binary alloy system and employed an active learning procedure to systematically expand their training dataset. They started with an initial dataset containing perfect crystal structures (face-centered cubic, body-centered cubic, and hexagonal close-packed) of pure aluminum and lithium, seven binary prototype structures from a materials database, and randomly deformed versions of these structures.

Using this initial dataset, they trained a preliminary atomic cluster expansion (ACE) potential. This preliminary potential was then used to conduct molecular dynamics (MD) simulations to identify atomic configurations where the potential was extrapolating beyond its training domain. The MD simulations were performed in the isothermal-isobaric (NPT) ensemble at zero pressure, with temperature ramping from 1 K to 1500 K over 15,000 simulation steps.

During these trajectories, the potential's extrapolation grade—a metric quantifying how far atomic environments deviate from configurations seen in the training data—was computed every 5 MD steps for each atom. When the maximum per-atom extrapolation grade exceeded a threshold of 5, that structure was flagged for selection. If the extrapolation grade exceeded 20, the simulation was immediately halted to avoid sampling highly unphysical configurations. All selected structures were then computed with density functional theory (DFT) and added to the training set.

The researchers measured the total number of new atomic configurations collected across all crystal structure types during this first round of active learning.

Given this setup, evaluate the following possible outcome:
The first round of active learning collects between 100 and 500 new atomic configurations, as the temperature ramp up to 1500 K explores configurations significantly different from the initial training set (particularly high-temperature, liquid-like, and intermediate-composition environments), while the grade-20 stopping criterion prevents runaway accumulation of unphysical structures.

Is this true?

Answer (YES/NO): YES